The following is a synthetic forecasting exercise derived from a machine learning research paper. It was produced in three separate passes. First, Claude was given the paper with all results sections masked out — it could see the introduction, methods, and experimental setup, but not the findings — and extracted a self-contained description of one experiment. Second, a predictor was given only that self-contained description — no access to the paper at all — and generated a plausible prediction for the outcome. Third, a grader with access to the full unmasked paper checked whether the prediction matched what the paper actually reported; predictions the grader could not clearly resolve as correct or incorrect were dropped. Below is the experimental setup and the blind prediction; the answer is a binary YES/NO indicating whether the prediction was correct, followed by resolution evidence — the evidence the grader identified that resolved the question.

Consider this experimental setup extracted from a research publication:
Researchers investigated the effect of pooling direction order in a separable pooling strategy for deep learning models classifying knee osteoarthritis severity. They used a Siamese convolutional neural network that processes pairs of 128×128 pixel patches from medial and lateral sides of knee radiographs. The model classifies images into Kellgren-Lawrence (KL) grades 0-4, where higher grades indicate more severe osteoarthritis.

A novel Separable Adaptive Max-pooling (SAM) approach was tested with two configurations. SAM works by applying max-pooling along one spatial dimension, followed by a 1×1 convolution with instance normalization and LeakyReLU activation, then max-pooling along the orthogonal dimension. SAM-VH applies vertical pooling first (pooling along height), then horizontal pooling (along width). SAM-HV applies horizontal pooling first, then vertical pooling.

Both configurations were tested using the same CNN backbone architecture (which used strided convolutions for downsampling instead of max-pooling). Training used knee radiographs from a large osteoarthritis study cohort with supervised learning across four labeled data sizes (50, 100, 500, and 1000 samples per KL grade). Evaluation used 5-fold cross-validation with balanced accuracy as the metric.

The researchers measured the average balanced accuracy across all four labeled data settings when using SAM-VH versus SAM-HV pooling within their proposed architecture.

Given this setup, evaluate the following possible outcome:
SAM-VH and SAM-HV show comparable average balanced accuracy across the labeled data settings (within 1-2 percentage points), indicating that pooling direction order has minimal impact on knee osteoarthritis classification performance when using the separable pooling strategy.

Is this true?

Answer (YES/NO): NO